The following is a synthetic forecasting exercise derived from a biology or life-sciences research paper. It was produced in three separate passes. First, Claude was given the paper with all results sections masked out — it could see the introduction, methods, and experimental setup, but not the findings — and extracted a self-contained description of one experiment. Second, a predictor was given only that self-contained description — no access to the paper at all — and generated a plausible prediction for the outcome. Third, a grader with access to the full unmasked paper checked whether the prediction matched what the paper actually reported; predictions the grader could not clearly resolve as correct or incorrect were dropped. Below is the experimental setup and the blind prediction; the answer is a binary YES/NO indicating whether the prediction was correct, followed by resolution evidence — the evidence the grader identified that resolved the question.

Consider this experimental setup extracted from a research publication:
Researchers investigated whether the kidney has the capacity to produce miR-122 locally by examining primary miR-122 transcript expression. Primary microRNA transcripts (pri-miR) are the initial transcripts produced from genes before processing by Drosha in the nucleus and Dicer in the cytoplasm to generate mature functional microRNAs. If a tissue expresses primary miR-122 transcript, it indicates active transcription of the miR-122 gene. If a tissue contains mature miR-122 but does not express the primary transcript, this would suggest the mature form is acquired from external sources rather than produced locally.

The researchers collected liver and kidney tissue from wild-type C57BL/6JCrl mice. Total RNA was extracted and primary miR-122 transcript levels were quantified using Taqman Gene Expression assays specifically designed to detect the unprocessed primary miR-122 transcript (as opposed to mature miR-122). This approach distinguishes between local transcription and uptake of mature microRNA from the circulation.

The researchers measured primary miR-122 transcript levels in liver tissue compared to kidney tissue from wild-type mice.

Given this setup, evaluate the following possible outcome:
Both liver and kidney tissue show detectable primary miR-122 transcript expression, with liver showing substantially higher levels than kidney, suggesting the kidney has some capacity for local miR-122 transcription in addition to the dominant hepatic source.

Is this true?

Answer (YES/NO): NO